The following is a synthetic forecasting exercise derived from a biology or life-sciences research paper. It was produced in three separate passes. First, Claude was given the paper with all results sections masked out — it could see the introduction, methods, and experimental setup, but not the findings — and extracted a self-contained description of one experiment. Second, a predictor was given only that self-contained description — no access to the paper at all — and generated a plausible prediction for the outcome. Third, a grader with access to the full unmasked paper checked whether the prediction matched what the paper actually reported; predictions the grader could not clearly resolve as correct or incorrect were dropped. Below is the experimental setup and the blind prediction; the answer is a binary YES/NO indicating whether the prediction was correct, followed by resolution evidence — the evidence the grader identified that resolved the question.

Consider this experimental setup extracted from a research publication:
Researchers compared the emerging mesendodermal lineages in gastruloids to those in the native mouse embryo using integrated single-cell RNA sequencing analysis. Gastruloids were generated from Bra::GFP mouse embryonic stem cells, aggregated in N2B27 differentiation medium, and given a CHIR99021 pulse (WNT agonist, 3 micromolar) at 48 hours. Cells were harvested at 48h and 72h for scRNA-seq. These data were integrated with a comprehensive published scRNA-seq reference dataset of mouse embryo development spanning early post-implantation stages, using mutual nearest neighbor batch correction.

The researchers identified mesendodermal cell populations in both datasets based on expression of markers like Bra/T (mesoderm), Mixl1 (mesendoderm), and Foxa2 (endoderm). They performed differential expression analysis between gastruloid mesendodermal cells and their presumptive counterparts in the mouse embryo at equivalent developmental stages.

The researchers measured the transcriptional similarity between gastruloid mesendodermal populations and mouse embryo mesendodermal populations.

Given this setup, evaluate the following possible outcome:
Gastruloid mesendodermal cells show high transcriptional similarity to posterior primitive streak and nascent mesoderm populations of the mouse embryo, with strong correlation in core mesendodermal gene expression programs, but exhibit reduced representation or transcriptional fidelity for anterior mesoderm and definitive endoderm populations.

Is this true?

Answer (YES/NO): NO